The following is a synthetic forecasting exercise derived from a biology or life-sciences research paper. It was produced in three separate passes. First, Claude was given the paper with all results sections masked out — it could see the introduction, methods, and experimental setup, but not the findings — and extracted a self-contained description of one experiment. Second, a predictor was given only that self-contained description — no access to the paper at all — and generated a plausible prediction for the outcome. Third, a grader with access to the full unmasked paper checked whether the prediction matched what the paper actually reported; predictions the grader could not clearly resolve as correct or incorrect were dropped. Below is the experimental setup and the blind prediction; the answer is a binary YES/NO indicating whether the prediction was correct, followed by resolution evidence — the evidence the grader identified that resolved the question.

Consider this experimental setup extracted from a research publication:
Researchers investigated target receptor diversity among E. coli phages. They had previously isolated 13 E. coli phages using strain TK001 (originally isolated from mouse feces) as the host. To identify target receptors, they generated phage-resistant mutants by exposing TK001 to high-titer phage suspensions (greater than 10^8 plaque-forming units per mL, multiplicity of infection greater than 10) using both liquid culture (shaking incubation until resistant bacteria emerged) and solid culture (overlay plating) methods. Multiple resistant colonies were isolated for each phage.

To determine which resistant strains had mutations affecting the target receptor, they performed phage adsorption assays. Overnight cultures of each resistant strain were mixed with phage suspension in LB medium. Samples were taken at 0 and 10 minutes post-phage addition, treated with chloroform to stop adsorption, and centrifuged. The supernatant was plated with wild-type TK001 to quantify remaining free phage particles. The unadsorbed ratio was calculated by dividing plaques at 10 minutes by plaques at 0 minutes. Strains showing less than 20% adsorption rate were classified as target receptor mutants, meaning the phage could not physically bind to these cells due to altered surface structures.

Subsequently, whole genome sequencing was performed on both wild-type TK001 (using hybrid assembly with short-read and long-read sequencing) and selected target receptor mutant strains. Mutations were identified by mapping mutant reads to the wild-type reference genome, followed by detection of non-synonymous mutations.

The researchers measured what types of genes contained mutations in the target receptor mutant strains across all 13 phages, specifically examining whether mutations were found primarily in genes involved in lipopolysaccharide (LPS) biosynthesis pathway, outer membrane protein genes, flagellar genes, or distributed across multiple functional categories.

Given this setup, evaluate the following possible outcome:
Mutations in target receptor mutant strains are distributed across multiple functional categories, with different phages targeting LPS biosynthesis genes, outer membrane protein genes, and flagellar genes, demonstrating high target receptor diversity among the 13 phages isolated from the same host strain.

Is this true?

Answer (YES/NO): YES